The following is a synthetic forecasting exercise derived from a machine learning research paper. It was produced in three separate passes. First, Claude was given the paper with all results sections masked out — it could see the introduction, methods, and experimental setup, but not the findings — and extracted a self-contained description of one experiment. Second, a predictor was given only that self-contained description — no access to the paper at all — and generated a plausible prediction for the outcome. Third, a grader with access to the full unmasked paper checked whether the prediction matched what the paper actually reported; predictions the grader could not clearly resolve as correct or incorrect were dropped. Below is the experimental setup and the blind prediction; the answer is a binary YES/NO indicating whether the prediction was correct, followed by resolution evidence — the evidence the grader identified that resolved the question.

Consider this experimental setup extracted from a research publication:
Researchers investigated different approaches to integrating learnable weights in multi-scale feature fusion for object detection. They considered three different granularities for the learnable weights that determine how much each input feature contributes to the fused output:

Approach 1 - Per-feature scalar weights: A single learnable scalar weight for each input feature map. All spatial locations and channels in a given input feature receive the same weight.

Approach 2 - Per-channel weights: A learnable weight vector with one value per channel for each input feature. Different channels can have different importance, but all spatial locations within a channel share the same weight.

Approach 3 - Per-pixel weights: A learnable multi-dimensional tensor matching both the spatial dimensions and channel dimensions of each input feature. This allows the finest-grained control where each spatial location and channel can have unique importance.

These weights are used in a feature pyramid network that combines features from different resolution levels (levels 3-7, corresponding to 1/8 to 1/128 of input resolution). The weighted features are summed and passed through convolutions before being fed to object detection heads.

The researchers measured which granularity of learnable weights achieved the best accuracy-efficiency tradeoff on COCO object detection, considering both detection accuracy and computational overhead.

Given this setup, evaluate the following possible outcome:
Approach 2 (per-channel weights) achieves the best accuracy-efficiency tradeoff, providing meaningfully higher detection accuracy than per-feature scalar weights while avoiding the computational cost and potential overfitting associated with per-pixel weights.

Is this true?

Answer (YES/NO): NO